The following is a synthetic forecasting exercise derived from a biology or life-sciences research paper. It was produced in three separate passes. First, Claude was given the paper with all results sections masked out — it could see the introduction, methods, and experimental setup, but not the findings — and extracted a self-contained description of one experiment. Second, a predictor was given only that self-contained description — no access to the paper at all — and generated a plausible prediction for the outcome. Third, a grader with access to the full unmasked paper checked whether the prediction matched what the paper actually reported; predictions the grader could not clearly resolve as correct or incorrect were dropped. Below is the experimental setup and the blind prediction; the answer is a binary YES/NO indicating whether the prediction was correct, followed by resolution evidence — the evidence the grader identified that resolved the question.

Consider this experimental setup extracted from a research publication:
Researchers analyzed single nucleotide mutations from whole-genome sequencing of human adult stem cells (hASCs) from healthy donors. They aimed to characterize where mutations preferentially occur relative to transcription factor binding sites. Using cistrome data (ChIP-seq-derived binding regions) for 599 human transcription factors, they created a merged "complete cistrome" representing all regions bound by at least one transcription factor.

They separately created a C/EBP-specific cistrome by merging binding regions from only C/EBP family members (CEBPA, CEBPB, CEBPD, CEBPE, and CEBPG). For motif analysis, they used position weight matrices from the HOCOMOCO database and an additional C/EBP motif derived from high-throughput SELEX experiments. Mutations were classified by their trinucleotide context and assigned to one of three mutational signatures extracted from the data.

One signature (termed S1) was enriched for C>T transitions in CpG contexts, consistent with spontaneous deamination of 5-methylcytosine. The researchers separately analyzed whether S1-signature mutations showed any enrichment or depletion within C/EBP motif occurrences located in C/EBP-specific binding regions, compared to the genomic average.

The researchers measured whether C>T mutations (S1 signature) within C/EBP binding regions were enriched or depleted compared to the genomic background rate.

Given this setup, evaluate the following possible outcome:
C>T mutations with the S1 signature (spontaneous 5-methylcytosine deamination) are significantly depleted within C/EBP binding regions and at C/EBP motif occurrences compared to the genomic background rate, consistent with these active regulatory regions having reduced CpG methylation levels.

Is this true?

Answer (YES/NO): NO